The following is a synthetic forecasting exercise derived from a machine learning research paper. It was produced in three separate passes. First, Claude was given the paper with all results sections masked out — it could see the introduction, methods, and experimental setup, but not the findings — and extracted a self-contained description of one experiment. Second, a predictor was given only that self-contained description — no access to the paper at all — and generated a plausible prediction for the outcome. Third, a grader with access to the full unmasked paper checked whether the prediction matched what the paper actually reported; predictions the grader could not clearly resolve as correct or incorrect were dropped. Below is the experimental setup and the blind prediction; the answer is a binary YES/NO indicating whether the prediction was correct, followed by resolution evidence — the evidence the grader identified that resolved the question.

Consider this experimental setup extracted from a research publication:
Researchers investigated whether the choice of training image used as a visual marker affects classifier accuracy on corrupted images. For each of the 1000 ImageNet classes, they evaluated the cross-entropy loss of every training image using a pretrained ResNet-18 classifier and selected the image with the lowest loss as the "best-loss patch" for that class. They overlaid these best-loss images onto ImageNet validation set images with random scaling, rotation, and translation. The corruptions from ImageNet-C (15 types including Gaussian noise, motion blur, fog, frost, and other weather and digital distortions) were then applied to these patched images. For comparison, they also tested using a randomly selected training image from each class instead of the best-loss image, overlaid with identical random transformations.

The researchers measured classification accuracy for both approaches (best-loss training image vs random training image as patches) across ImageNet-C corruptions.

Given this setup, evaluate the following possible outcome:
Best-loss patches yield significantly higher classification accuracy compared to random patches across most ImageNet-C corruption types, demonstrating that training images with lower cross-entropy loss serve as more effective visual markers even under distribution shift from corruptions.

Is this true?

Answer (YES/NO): YES